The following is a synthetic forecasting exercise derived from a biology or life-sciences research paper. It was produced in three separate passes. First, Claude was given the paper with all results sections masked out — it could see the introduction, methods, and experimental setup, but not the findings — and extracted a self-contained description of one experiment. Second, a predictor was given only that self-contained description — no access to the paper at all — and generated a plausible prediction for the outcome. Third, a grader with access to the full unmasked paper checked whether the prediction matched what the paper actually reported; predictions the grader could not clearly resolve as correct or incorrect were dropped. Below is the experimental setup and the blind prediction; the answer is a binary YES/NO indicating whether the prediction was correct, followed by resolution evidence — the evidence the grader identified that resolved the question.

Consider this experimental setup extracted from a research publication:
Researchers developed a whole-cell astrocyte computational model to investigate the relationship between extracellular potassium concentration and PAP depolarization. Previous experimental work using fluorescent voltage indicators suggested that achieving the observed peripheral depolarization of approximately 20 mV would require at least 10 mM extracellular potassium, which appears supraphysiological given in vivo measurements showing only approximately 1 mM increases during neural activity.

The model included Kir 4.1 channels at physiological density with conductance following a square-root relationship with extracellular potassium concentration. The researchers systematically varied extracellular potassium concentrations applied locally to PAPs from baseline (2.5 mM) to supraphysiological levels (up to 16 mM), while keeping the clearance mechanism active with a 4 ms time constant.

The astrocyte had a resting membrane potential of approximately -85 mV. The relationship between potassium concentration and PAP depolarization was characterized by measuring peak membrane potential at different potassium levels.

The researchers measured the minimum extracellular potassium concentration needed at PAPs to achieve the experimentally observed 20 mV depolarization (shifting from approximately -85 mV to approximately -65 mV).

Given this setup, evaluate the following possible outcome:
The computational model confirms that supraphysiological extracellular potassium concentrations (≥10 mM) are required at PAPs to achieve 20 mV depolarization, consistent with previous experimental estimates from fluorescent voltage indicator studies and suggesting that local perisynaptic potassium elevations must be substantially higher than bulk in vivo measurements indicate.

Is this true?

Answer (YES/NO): NO